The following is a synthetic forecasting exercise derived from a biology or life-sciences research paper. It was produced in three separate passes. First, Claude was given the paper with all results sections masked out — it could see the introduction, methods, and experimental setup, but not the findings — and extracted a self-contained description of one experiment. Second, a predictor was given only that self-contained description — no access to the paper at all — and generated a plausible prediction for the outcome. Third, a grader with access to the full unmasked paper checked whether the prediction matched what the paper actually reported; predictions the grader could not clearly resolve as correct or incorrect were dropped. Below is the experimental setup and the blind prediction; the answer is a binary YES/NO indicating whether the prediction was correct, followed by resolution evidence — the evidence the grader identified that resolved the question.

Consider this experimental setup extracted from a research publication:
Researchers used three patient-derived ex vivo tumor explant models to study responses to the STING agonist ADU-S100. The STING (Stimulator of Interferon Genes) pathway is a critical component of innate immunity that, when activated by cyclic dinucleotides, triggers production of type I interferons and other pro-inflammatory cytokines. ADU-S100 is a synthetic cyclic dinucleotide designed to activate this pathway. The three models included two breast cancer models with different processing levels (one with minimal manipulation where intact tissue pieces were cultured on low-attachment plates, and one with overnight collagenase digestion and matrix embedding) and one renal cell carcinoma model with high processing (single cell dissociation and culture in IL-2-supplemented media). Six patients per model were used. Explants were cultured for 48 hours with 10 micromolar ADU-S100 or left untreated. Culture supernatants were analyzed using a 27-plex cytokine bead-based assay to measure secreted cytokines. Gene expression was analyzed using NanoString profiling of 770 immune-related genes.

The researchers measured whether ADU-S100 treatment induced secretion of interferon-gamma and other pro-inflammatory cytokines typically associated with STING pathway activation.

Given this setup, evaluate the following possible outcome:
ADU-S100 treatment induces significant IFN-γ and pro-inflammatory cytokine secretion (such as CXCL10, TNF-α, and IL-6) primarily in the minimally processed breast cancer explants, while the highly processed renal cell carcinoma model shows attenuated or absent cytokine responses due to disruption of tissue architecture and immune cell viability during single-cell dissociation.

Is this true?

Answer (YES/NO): NO